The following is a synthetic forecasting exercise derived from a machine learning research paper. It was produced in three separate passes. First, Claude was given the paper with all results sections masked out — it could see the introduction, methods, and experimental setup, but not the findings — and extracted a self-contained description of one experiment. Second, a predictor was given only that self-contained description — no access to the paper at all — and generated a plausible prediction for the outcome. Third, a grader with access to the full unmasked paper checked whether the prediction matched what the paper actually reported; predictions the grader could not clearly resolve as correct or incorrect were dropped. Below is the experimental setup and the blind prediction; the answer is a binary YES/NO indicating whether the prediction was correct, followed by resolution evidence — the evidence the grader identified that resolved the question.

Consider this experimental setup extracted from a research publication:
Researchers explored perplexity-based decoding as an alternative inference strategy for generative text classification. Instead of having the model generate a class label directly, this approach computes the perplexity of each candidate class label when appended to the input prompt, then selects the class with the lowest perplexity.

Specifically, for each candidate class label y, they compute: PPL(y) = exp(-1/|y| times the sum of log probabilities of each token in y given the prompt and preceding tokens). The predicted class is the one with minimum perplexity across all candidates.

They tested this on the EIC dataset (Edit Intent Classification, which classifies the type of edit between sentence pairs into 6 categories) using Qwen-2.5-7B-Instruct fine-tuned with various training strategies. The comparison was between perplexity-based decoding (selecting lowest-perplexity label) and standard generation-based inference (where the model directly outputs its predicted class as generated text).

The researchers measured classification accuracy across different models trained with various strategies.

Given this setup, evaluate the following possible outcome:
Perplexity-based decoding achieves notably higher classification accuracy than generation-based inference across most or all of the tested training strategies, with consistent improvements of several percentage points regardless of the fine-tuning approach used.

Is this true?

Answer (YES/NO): NO